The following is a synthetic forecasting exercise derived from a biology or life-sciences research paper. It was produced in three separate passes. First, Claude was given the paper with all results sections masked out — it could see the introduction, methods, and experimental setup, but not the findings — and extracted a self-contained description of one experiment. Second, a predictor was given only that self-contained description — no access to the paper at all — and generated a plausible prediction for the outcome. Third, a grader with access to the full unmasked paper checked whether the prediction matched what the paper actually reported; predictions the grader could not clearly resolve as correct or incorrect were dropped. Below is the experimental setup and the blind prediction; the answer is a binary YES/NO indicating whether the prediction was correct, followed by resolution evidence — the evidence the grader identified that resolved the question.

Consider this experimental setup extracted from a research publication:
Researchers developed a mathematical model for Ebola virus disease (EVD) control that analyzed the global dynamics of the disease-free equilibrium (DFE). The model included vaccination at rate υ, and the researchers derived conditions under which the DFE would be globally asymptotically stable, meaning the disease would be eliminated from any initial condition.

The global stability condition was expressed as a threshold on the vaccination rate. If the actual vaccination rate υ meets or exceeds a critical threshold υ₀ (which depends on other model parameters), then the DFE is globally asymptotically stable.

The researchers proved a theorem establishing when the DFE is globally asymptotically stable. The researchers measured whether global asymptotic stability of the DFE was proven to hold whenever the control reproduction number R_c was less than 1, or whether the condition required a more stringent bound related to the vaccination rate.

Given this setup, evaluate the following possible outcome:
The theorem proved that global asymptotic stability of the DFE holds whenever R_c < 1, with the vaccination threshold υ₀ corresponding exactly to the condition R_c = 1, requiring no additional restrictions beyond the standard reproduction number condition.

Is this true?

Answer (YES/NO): NO